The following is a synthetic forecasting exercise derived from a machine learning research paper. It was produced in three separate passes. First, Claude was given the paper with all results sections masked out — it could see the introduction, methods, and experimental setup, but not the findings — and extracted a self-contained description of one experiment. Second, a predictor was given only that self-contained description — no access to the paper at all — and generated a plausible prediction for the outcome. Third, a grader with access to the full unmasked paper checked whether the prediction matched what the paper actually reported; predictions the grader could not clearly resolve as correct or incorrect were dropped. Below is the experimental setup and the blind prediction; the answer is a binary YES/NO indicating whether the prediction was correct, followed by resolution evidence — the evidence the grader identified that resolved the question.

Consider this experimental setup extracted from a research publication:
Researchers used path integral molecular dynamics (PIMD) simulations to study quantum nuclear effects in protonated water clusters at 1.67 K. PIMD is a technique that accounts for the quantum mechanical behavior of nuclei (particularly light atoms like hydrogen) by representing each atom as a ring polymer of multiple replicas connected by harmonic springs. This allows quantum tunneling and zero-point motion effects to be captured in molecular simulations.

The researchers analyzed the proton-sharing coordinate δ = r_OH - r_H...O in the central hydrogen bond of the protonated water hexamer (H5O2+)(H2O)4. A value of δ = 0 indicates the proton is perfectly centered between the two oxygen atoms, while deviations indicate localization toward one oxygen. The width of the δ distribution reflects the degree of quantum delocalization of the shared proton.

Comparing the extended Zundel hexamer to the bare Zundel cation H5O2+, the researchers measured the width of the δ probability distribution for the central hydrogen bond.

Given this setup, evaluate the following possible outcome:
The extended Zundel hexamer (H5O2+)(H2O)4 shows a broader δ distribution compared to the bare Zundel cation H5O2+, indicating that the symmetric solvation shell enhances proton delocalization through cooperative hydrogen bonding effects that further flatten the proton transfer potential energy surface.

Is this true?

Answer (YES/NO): YES